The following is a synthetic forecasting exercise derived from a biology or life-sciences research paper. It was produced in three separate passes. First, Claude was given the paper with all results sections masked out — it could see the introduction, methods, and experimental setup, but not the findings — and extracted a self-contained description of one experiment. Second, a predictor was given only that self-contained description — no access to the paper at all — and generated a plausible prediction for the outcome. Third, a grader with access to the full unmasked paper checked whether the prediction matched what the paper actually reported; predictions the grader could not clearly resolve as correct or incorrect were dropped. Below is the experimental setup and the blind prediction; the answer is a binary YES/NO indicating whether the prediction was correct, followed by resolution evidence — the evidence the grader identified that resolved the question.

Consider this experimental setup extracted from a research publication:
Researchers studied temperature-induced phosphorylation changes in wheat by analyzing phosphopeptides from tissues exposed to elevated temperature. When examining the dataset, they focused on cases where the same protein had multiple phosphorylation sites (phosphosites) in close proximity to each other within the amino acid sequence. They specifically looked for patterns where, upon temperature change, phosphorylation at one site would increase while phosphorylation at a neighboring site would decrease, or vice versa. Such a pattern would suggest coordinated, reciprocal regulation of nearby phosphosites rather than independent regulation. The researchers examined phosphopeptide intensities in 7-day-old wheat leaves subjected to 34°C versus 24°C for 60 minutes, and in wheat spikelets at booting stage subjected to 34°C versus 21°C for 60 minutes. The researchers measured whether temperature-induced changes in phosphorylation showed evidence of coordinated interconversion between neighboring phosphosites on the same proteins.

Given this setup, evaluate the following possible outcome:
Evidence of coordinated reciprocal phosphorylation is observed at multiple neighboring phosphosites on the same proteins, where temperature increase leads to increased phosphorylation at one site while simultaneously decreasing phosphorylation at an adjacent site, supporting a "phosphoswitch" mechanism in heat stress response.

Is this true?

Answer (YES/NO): YES